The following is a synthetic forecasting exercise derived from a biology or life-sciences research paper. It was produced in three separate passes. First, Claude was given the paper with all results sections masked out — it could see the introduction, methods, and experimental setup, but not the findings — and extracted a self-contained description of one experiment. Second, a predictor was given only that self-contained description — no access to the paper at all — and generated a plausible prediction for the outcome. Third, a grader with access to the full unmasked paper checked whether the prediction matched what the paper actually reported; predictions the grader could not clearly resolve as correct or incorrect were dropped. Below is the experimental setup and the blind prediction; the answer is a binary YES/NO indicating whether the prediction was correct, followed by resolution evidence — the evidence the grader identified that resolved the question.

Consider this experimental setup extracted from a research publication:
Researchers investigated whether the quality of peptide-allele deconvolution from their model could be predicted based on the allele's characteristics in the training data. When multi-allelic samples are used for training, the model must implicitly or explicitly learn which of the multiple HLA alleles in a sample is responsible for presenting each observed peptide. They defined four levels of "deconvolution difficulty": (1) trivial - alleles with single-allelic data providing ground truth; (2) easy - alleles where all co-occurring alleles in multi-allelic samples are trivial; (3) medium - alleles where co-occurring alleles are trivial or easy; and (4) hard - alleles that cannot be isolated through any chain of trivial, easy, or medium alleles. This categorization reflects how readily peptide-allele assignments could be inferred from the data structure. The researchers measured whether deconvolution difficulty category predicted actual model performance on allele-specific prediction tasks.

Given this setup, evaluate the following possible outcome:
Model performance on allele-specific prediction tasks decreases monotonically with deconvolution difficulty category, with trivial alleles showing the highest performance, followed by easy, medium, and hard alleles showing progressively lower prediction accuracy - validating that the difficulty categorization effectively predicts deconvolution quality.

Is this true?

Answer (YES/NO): NO